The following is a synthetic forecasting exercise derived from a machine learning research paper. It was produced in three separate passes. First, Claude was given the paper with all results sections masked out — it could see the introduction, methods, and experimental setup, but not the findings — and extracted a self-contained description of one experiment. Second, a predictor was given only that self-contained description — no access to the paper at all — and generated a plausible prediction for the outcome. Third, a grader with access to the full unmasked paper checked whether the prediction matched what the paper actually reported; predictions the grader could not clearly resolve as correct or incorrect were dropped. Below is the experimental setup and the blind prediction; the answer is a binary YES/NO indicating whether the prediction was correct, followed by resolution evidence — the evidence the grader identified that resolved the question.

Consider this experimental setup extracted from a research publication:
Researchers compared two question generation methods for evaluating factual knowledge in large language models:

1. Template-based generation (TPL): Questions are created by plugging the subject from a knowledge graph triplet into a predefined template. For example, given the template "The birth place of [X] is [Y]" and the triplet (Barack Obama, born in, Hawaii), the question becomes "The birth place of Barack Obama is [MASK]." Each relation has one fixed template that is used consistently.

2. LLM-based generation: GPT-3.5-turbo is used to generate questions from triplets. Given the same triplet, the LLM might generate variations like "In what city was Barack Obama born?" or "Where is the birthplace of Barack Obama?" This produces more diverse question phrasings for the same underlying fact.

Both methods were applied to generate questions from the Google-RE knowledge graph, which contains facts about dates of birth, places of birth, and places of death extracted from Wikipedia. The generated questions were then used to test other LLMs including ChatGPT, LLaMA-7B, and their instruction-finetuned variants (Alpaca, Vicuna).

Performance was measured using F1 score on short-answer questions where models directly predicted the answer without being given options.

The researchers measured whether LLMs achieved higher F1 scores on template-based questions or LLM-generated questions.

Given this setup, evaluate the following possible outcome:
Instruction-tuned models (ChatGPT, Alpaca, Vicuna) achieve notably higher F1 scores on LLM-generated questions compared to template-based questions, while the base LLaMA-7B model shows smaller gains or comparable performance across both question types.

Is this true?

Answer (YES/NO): NO